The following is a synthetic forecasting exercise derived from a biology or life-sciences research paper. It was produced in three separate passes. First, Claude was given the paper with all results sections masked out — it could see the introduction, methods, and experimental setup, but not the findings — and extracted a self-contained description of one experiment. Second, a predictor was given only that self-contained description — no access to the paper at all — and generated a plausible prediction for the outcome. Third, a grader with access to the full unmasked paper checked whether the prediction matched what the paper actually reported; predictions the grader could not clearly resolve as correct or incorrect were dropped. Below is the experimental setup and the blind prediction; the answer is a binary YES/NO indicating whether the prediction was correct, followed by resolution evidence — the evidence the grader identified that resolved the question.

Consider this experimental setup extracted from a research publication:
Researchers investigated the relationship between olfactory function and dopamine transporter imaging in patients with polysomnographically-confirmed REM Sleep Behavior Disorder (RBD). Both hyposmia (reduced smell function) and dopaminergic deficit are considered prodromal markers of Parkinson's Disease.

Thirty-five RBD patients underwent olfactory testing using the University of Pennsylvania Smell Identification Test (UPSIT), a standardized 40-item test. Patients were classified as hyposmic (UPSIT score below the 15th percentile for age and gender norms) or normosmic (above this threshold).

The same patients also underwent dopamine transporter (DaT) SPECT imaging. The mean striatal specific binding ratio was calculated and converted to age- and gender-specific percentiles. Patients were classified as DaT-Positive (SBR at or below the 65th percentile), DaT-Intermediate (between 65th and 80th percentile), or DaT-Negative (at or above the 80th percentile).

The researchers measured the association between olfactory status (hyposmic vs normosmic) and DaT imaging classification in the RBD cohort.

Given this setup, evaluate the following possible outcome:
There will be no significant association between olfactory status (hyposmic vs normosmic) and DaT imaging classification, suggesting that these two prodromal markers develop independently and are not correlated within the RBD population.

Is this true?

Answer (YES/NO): NO